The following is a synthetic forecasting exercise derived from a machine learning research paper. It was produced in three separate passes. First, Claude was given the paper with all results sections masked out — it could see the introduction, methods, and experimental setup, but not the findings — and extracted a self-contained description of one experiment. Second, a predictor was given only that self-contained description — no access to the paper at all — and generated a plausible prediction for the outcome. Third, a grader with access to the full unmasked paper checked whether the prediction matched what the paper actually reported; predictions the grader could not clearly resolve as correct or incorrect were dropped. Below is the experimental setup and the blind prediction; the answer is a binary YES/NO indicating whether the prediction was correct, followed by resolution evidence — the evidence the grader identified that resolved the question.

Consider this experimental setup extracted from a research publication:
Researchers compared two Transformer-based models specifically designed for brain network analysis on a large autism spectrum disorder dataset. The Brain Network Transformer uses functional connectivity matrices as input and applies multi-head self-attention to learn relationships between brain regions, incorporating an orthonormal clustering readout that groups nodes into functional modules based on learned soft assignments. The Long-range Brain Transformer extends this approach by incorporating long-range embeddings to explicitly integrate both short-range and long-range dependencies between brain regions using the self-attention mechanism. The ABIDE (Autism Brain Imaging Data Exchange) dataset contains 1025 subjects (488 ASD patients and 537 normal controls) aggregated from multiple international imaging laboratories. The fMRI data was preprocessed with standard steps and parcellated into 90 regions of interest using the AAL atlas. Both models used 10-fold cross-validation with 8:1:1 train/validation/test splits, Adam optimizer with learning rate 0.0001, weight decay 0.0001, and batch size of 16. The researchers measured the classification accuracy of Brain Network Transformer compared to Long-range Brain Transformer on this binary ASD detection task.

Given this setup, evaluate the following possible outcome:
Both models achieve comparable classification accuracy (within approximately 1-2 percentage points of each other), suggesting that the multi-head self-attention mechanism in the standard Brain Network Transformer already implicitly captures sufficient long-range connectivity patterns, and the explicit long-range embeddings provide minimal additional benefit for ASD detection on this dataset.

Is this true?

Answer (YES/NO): YES